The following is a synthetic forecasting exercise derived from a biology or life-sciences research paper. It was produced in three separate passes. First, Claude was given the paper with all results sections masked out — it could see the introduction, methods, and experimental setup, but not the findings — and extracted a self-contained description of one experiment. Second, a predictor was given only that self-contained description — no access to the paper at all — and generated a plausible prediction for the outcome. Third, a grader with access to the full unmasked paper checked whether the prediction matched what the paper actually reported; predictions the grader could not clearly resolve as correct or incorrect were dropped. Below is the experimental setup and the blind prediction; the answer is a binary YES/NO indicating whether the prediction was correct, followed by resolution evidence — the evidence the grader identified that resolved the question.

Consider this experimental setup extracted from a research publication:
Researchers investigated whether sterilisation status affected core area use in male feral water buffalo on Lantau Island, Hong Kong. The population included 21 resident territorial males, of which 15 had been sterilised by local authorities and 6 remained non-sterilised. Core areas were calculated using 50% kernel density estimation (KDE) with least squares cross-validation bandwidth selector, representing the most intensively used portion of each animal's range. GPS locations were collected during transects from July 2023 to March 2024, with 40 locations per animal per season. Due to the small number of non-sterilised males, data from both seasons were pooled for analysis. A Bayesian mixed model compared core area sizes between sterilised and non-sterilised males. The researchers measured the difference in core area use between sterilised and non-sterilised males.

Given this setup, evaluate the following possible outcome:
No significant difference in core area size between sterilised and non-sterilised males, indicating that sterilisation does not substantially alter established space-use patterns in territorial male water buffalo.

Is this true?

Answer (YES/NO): NO